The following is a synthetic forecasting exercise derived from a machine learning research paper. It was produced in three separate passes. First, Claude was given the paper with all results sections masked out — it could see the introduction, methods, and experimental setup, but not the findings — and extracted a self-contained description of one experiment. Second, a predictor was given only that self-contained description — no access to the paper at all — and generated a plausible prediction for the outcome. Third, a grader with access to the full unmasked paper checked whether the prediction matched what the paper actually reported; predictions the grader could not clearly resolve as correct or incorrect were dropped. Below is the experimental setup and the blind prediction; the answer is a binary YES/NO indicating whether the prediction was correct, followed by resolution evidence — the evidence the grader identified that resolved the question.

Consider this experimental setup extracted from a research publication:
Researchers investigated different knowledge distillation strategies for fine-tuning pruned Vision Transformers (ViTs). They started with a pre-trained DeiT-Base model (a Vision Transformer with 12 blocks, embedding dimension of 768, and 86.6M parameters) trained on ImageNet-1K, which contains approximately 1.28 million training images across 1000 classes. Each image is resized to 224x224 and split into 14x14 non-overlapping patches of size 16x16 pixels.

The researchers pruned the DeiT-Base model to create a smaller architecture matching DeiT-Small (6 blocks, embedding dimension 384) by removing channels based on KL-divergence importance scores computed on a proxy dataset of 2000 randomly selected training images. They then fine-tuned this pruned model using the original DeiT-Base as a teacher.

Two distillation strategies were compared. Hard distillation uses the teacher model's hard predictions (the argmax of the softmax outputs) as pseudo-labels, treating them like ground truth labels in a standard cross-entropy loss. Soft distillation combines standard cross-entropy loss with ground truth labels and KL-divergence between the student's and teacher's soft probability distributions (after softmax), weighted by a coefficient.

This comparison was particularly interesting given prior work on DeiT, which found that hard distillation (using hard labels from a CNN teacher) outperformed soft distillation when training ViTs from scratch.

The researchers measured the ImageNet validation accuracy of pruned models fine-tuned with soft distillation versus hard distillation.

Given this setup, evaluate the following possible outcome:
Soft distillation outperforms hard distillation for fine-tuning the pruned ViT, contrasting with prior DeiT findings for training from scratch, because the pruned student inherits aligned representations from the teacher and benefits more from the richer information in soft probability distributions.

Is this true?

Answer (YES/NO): YES